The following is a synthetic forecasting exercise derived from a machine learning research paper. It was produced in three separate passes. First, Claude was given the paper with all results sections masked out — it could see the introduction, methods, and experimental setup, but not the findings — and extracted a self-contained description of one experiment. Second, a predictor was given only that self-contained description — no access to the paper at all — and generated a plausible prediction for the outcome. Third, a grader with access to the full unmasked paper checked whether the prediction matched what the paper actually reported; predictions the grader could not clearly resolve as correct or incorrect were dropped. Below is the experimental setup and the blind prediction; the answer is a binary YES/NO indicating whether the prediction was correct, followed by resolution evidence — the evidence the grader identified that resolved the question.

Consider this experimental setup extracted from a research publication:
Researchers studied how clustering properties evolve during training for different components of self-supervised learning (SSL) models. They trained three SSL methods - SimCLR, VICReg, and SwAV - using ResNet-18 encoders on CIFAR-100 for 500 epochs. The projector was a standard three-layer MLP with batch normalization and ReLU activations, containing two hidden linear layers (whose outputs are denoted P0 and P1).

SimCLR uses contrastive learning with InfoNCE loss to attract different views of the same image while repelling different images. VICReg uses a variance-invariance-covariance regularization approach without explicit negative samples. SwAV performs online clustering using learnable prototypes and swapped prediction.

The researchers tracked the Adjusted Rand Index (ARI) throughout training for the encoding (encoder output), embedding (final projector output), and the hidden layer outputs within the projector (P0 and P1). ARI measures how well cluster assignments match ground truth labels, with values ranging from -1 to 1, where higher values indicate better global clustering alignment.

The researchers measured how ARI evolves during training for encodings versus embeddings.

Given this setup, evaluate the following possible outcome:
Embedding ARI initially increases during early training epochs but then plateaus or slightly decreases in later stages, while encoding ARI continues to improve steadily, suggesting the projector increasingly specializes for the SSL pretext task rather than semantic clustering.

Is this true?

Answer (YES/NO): NO